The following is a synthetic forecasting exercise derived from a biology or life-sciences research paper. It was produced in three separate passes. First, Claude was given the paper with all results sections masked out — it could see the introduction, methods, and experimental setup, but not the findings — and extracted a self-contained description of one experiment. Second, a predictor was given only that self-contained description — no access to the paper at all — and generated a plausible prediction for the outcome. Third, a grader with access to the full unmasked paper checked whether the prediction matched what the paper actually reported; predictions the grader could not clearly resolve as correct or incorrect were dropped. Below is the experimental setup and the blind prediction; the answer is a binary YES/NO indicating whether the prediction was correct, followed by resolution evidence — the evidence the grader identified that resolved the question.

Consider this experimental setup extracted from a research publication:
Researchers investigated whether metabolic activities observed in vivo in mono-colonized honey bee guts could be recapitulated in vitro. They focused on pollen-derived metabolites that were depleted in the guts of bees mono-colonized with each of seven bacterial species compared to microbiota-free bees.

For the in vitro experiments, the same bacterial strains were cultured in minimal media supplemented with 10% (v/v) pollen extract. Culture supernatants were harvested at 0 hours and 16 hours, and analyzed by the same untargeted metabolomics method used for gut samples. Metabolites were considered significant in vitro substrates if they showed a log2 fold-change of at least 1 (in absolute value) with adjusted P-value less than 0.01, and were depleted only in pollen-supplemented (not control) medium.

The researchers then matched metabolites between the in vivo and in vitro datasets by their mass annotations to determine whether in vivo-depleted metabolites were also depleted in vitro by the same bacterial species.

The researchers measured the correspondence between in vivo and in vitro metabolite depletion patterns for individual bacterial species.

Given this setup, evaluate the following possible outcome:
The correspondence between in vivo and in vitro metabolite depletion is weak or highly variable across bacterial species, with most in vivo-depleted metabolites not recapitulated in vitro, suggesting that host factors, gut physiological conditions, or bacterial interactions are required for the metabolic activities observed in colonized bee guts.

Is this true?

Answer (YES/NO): NO